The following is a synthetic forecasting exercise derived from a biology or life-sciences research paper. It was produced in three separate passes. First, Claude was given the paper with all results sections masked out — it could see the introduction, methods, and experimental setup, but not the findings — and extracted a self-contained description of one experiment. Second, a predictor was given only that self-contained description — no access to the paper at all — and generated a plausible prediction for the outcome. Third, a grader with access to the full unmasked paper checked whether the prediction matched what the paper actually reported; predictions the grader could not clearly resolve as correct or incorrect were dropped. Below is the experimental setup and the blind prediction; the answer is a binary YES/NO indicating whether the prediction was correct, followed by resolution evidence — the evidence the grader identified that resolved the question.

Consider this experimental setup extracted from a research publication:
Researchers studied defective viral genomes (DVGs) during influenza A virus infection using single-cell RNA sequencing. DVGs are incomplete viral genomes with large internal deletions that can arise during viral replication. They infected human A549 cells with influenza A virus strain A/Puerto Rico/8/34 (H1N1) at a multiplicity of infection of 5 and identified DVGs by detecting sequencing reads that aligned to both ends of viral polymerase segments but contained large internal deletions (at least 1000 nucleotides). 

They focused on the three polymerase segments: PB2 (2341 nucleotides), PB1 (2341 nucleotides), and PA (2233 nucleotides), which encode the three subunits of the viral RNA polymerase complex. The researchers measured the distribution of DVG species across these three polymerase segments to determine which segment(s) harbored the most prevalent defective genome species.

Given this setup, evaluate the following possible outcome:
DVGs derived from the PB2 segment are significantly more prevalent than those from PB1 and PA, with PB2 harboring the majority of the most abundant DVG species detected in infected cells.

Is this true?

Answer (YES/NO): NO